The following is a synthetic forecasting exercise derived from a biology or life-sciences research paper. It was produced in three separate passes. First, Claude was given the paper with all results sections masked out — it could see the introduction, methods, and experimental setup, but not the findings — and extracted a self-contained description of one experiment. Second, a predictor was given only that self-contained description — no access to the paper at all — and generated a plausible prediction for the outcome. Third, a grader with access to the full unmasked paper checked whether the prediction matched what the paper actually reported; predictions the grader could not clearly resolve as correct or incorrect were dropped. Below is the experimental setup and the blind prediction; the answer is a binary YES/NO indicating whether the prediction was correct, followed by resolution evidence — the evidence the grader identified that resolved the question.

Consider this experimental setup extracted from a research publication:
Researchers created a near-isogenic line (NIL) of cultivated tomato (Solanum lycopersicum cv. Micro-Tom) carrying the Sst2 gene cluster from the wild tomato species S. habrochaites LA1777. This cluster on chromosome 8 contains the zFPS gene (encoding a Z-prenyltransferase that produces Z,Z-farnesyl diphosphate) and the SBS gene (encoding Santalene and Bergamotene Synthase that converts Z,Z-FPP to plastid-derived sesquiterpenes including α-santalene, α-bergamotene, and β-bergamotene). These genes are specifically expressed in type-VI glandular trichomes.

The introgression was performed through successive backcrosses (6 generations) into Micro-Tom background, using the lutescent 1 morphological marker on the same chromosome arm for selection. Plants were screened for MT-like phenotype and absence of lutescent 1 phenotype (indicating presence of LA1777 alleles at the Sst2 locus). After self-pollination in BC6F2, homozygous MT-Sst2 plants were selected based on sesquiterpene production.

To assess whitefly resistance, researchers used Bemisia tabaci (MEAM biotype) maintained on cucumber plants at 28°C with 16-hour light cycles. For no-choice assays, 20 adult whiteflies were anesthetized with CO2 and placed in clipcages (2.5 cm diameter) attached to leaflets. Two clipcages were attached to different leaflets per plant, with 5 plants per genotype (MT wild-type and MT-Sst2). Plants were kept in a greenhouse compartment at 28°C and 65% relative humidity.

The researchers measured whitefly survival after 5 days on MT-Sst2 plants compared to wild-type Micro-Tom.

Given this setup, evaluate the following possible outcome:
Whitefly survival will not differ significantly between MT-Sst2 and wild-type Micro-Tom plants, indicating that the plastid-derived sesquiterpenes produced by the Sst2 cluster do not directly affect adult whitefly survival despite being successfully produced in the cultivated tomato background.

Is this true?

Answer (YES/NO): YES